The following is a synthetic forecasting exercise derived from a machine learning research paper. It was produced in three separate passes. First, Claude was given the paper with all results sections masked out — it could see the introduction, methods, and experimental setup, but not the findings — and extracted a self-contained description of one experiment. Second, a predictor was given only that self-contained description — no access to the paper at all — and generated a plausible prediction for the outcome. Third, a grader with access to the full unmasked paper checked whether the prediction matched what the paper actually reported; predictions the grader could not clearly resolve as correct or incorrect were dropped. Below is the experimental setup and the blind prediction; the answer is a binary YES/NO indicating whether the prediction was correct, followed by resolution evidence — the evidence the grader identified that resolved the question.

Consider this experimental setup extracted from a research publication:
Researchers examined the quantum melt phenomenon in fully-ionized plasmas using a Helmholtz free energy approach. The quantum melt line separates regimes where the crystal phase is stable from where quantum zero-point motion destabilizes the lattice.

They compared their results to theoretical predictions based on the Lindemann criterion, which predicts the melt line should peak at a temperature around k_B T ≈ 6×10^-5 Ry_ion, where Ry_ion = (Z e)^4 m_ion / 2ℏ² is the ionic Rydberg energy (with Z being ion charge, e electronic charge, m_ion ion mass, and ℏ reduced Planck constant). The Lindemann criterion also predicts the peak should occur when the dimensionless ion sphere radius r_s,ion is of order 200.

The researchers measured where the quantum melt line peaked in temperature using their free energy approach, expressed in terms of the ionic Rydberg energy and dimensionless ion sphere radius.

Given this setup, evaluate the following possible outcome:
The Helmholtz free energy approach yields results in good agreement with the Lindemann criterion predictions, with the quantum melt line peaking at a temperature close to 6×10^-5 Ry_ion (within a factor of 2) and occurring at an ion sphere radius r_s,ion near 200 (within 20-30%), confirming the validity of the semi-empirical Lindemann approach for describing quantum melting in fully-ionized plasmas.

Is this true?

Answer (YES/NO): NO